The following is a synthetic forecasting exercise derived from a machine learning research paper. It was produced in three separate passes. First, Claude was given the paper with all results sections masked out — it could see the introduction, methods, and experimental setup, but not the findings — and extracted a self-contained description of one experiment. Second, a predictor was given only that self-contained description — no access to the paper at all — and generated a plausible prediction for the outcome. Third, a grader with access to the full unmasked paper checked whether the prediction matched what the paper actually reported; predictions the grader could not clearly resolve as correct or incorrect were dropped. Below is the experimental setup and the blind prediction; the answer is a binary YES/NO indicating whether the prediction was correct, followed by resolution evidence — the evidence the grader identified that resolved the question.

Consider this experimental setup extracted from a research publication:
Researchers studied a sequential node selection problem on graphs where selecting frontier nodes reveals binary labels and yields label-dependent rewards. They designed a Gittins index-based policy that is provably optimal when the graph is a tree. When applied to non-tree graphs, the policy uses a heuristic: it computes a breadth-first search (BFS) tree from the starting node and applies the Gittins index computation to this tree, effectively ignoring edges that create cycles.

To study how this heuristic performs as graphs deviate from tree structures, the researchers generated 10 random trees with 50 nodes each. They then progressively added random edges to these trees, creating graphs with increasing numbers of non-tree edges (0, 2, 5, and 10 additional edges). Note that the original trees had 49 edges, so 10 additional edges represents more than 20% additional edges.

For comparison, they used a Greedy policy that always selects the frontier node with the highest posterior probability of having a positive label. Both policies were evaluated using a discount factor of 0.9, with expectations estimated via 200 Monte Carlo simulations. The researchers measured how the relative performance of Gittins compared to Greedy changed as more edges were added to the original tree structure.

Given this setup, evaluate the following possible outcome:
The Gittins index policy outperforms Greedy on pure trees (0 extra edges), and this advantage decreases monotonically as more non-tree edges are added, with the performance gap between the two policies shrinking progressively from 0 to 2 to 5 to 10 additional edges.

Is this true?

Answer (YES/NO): YES